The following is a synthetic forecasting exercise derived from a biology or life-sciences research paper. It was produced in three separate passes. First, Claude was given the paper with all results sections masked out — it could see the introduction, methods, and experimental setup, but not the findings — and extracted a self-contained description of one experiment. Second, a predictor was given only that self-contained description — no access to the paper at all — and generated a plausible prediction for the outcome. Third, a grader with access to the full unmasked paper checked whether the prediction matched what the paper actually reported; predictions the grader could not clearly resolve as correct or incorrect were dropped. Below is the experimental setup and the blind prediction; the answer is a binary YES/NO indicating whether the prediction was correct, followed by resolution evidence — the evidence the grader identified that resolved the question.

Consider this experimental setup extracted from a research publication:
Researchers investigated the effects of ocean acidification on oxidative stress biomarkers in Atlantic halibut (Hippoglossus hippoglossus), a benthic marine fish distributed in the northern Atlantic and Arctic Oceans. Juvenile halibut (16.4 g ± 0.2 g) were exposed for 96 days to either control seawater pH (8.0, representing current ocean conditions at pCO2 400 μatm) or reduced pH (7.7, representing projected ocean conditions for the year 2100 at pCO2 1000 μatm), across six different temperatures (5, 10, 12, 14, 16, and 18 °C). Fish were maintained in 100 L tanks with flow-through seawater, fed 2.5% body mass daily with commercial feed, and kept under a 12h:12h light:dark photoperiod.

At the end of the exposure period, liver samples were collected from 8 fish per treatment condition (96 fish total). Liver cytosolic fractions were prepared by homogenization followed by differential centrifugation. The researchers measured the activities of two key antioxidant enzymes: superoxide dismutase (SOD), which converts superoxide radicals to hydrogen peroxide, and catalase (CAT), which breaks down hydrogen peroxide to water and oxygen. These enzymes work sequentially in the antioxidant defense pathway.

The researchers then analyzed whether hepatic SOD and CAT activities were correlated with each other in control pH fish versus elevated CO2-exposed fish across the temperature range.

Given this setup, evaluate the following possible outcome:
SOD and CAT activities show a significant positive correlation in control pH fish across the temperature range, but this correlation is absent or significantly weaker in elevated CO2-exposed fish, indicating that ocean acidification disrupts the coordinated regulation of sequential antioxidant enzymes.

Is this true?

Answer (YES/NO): YES